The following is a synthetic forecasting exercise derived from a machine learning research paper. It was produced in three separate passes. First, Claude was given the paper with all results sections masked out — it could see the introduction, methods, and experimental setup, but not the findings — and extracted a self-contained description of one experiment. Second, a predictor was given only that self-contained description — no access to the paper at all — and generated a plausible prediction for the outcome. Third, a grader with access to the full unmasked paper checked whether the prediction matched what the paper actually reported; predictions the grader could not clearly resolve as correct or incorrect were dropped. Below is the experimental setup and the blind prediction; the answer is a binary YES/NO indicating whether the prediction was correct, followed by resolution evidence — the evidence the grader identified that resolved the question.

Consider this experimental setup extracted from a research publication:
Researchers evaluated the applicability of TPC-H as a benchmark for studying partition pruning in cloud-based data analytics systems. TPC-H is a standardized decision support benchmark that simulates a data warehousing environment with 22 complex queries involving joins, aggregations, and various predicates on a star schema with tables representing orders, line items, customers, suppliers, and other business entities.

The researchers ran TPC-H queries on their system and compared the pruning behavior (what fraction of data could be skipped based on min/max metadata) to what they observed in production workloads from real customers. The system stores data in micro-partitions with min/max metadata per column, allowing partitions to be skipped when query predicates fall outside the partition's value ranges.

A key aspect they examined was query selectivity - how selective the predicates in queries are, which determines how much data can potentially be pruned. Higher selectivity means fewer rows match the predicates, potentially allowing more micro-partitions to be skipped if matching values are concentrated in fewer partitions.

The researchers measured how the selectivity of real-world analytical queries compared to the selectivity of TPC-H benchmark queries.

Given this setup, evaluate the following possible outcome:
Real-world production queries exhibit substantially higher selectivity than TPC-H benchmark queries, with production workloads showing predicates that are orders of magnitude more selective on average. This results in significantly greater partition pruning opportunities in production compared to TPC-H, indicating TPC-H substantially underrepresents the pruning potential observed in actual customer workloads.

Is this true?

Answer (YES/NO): YES